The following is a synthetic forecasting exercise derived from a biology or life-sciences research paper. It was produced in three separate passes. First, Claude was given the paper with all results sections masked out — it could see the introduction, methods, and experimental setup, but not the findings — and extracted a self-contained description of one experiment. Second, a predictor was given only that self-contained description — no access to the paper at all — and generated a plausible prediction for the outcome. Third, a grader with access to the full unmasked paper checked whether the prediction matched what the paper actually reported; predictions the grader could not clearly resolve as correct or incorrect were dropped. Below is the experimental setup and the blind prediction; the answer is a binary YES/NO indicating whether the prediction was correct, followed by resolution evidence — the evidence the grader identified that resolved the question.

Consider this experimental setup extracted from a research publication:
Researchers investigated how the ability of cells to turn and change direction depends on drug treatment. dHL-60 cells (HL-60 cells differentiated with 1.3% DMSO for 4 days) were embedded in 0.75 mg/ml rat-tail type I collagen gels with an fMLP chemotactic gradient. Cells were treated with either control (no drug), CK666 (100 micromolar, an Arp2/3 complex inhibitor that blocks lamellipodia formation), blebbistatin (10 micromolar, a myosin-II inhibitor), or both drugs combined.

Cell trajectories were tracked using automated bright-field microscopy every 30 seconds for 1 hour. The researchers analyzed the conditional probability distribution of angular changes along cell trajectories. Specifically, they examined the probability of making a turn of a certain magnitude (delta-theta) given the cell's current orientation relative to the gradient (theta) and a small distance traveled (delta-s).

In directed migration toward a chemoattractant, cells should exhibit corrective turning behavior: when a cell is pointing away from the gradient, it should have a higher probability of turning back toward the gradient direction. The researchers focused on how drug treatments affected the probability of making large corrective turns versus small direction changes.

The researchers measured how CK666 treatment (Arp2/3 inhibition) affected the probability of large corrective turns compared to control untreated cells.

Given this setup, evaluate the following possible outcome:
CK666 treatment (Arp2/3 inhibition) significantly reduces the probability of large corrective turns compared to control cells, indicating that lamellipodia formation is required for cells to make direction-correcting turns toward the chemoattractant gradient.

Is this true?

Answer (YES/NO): YES